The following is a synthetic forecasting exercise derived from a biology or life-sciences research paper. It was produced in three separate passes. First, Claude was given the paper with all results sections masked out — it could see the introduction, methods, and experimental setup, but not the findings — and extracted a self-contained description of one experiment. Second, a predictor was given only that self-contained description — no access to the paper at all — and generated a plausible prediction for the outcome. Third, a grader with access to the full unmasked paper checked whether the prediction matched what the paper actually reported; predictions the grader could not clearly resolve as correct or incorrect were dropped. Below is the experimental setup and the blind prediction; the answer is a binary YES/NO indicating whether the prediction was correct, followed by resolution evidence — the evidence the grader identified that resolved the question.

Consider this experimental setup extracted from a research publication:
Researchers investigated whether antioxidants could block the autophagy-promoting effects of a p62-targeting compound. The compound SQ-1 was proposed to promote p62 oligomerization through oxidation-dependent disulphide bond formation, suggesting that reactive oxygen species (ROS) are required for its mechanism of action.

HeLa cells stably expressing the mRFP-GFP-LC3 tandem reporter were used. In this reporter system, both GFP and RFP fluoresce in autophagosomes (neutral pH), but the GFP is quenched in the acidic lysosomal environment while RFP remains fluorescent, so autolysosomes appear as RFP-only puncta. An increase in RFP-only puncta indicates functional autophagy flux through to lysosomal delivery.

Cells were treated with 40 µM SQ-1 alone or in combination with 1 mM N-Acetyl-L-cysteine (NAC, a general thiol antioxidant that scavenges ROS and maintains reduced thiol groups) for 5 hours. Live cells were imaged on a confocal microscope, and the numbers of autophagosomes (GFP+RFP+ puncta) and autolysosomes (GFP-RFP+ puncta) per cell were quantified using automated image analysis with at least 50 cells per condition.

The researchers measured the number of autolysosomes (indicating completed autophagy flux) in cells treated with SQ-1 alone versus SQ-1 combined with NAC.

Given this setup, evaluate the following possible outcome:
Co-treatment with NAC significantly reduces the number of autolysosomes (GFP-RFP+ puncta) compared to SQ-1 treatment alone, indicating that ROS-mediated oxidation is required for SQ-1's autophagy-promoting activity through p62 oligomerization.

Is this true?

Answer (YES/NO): YES